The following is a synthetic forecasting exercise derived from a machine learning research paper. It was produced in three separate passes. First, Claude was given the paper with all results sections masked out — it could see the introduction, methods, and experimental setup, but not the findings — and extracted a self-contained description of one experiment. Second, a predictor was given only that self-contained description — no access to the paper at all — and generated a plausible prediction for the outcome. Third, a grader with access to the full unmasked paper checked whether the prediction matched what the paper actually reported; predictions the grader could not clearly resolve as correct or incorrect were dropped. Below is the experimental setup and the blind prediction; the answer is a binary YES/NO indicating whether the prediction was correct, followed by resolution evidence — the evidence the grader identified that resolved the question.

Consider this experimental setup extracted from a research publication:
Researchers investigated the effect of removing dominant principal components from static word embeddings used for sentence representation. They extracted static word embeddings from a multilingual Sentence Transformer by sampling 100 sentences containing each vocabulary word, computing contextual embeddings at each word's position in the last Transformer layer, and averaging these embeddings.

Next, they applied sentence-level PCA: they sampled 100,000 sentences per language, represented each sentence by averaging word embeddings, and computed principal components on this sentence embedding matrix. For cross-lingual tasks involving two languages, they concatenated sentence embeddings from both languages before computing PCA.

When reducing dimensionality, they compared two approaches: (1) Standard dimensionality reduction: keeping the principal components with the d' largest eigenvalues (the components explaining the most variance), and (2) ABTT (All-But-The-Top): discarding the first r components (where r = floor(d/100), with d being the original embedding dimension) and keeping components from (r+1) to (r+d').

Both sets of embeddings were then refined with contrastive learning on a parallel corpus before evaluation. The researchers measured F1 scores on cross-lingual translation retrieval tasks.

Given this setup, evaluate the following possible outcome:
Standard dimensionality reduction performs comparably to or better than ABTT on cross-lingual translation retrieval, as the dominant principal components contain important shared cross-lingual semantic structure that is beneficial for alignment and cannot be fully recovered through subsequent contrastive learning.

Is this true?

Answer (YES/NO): NO